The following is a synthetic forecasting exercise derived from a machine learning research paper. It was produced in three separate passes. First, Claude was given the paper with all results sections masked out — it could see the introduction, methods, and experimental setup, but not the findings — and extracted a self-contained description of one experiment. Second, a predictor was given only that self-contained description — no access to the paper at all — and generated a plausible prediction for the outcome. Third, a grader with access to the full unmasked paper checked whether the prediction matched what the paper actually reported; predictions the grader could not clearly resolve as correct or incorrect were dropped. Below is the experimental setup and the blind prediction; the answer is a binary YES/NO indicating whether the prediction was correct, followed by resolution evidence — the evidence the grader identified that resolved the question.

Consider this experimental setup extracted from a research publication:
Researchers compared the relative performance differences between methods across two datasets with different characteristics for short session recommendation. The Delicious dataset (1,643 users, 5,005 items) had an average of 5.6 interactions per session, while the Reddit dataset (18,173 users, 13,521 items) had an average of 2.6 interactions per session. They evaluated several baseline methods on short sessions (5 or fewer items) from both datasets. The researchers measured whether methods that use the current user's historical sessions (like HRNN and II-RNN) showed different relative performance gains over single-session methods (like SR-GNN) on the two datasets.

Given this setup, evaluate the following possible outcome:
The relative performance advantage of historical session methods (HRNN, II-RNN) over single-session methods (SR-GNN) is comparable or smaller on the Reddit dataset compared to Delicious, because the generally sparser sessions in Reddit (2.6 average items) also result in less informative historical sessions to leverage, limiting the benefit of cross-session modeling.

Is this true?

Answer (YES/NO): NO